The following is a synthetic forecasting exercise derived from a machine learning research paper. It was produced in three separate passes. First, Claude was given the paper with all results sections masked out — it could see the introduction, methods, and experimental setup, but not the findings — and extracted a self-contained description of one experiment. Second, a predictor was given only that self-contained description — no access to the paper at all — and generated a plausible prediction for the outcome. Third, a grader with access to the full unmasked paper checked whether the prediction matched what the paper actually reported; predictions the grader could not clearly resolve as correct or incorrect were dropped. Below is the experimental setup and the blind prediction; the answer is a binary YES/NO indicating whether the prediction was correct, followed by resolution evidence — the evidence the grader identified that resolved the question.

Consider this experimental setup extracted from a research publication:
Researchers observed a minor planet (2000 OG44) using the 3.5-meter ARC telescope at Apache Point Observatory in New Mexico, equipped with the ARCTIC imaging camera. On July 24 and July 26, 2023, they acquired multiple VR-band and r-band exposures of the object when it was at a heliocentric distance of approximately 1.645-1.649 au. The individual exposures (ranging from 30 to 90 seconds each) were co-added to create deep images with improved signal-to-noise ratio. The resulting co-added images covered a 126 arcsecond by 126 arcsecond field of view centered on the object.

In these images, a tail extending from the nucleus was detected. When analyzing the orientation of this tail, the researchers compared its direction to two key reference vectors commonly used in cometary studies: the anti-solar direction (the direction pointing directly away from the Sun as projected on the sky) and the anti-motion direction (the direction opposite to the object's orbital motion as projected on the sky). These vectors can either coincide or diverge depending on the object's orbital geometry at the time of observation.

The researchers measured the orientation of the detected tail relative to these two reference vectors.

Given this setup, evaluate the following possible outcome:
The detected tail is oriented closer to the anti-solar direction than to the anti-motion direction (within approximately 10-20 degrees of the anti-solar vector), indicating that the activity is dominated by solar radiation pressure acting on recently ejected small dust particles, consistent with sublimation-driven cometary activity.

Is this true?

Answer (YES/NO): NO